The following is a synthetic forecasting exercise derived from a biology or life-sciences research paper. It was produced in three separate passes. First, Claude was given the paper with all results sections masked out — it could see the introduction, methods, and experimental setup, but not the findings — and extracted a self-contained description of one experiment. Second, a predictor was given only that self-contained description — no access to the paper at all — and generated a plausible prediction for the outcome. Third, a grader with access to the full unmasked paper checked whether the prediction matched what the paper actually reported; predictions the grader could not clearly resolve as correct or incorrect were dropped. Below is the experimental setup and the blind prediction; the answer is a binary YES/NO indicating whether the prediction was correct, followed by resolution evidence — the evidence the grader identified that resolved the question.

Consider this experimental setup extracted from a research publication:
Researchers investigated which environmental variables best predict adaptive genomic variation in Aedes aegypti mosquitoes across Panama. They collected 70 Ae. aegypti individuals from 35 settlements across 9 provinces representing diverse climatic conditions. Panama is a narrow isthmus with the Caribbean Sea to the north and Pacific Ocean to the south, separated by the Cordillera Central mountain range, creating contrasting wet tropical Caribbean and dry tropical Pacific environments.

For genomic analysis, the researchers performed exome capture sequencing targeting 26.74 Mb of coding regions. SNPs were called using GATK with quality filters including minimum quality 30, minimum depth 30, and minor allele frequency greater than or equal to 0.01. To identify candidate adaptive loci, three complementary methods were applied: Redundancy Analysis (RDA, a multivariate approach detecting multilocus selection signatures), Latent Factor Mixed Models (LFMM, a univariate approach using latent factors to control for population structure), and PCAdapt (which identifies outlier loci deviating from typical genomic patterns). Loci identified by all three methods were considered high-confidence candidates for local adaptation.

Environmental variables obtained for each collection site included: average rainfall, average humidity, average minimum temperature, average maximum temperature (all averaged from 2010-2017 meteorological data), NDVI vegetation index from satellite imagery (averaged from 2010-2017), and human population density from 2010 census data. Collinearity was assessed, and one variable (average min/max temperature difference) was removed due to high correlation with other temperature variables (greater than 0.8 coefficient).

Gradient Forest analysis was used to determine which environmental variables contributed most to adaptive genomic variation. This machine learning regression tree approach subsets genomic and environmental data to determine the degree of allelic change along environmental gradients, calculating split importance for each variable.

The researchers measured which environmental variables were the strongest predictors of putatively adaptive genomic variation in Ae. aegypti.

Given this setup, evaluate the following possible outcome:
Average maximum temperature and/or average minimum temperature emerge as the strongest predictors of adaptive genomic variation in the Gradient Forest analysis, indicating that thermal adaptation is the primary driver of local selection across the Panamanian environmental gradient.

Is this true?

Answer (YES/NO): YES